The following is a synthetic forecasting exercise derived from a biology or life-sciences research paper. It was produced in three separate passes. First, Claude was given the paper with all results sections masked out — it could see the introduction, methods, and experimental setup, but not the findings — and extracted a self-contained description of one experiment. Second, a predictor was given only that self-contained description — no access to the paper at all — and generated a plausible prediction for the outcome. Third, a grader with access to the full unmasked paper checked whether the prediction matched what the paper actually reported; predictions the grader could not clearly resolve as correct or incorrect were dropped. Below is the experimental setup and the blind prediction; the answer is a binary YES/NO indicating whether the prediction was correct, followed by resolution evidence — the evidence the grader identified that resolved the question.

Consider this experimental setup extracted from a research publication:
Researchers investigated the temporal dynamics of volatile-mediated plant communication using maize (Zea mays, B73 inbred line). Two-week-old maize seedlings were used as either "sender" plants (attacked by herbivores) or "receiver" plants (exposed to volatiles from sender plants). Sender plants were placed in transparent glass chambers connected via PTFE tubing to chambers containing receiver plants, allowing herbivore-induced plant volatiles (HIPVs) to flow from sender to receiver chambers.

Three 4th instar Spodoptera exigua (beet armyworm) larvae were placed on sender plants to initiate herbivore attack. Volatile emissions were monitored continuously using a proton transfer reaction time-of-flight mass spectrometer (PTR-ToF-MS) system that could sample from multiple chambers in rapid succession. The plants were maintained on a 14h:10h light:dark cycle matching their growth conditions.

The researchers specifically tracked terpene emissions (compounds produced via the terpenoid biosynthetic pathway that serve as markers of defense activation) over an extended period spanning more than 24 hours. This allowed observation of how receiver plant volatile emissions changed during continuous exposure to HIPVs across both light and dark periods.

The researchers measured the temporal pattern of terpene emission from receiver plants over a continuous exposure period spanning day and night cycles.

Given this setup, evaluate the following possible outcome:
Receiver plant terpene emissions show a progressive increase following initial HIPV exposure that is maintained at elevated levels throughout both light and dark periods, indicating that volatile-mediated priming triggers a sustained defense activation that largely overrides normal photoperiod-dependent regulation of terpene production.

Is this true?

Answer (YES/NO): NO